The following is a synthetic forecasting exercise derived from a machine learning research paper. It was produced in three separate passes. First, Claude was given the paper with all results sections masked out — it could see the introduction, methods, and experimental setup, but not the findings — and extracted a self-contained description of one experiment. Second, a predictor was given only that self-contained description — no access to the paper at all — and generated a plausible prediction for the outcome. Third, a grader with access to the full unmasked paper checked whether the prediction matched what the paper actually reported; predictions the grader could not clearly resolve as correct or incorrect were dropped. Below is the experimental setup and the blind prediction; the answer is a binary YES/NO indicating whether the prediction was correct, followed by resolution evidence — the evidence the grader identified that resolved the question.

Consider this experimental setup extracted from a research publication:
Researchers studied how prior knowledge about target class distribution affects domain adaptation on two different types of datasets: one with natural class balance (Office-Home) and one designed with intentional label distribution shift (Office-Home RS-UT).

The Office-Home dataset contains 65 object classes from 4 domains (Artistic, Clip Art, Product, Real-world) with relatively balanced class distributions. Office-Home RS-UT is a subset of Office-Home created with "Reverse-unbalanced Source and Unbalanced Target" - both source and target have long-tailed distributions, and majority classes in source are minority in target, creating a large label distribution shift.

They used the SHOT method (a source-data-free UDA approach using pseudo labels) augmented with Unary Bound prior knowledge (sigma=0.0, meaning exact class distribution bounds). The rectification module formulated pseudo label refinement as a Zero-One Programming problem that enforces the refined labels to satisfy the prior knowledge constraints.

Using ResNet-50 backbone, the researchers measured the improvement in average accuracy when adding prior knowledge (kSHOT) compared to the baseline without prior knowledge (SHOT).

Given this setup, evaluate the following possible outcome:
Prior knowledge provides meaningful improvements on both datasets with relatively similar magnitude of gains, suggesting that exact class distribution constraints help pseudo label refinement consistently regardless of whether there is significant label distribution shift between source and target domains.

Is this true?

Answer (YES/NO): NO